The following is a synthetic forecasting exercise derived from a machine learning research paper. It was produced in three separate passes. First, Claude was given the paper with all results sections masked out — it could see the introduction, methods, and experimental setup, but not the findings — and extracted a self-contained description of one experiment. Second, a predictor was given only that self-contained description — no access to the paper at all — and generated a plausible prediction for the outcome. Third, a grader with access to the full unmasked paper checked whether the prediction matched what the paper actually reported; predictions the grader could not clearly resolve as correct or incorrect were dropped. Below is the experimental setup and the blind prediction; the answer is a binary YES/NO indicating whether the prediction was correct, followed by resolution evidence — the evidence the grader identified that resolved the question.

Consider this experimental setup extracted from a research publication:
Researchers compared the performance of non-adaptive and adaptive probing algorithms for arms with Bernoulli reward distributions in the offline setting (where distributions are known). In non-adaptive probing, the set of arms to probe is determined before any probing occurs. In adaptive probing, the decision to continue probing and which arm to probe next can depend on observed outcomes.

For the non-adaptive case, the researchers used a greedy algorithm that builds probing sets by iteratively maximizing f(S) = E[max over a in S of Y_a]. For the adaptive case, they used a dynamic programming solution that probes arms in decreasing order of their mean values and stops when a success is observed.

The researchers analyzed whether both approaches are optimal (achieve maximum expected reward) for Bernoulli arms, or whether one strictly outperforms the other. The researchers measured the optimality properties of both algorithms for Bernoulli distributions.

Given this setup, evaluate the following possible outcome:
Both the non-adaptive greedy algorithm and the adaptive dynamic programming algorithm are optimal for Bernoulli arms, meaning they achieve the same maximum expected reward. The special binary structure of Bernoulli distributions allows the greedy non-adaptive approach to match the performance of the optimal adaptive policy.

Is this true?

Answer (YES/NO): YES